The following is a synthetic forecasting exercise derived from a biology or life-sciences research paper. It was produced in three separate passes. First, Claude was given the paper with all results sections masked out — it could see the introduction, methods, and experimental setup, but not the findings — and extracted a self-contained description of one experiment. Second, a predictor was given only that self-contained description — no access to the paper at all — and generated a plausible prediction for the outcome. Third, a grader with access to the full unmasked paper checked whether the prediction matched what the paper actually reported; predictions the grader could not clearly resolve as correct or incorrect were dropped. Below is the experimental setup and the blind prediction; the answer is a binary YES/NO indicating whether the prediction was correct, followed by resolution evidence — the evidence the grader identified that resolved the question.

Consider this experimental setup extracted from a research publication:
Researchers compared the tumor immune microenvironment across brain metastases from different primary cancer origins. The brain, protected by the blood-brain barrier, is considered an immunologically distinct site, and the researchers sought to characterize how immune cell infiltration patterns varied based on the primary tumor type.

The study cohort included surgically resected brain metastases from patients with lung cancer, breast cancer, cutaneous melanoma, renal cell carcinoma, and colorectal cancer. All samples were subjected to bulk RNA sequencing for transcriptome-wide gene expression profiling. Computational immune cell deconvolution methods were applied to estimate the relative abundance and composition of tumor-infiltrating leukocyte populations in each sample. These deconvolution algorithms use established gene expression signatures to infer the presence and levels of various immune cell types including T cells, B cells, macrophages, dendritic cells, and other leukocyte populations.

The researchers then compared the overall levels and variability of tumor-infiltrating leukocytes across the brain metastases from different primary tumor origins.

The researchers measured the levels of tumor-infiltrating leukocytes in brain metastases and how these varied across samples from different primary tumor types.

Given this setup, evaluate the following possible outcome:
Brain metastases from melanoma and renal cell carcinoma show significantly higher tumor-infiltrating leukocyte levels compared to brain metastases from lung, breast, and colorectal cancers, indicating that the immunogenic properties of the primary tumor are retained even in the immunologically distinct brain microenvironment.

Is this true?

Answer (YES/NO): NO